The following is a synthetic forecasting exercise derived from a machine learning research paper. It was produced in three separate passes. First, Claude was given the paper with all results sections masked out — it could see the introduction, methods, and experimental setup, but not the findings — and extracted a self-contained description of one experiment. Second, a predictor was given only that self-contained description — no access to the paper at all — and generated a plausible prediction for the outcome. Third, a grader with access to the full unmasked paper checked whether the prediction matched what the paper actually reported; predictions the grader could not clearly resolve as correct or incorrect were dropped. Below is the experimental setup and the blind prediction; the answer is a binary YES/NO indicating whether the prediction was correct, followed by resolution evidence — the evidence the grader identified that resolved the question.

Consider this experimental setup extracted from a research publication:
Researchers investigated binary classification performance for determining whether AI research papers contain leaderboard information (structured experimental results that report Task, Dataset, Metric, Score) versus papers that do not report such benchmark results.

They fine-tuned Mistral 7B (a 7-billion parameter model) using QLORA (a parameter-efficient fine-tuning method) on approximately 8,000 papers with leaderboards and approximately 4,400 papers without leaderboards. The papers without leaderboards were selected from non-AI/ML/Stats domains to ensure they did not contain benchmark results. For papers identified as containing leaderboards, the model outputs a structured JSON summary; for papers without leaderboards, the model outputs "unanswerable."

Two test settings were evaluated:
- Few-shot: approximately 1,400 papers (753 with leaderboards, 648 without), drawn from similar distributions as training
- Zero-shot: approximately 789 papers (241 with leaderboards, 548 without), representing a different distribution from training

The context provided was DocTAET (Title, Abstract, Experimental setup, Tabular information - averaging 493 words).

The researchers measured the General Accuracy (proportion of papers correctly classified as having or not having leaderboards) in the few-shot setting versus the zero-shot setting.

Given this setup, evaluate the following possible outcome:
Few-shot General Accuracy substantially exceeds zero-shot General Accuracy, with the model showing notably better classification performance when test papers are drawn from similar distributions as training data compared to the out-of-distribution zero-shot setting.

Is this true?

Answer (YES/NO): NO